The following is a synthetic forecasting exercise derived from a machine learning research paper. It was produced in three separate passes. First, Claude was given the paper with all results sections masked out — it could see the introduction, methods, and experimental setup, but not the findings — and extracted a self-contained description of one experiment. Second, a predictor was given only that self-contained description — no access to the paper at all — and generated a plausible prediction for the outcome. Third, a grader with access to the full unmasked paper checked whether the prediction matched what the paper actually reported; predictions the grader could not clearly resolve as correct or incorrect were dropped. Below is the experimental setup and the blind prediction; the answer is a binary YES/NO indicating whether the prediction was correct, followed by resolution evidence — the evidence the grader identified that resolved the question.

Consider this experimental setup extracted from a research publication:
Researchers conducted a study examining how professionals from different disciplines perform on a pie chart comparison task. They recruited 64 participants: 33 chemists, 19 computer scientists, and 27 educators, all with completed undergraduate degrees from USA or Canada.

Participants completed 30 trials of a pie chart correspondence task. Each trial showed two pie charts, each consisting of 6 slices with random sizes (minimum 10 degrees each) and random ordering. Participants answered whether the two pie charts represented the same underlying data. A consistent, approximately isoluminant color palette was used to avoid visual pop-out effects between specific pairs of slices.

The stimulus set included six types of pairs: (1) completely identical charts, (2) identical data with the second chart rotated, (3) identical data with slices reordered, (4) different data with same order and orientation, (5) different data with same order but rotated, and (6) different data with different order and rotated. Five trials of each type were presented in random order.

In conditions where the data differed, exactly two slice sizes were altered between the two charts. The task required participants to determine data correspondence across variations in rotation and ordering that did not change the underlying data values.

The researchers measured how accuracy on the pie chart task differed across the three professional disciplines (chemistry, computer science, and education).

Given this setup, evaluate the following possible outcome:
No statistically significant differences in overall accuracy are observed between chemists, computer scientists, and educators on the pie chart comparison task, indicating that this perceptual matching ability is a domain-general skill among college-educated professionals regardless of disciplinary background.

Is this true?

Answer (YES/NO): YES